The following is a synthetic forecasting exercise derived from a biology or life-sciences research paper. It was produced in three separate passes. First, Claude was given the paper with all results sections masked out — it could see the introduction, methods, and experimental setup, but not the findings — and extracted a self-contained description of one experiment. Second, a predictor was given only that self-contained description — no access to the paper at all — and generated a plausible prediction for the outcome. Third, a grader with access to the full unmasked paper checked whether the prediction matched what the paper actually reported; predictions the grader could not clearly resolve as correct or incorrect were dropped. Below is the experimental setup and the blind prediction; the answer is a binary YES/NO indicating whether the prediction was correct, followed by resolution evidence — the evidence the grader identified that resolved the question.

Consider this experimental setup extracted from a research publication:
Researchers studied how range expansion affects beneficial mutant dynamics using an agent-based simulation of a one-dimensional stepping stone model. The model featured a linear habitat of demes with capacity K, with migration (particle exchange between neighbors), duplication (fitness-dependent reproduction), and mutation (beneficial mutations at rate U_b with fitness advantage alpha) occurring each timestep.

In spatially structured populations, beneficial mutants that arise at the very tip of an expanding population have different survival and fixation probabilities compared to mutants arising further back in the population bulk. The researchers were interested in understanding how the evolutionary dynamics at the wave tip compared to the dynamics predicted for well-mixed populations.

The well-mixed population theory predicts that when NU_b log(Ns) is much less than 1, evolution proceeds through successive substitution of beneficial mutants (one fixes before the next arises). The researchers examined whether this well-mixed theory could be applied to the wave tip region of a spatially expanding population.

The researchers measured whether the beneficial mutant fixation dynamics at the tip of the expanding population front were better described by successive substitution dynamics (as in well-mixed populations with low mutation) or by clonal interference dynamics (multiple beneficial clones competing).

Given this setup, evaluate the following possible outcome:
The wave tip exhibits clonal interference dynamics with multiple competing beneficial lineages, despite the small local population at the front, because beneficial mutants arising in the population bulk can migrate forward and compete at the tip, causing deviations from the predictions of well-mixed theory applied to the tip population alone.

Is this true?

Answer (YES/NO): NO